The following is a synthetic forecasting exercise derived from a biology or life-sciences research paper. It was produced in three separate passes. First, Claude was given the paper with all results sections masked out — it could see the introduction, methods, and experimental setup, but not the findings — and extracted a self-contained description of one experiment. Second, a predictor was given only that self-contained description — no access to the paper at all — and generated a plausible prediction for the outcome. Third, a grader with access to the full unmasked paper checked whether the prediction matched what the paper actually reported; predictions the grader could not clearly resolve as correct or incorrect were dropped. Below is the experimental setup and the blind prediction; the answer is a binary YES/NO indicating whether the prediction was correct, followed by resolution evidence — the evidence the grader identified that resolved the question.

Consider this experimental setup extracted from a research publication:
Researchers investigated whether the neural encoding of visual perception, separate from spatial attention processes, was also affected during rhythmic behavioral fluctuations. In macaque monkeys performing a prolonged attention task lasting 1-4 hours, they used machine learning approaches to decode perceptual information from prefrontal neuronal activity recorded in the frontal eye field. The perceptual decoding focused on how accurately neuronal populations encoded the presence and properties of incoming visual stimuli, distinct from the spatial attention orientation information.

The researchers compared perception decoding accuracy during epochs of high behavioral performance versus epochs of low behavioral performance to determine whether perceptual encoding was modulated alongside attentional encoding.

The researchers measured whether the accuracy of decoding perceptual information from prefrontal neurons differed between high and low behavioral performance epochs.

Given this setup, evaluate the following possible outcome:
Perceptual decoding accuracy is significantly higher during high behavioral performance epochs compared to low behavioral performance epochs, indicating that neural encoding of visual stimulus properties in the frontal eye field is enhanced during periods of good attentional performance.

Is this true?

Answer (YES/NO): YES